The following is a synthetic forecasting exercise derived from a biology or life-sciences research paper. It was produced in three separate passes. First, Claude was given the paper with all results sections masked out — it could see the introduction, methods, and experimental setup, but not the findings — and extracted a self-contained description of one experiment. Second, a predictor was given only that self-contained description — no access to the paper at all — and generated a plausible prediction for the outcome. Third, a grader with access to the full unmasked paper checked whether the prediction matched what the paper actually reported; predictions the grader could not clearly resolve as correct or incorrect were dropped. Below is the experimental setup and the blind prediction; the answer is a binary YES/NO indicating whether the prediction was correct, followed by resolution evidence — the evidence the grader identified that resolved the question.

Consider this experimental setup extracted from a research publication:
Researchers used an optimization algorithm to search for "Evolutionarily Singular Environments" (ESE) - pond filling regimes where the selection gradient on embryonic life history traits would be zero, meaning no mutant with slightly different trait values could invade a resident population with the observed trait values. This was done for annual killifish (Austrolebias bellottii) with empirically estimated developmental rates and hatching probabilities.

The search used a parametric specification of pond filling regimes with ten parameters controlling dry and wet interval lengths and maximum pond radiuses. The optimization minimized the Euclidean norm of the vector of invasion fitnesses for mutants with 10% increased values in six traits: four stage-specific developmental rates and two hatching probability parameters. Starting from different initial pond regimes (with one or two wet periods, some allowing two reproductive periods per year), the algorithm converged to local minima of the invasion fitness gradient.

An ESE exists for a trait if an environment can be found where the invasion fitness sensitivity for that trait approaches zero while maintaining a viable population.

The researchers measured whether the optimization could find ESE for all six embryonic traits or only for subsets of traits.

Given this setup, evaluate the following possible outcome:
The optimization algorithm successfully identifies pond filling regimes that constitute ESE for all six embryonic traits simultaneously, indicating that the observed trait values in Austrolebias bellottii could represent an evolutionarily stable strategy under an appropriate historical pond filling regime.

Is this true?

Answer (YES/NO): NO